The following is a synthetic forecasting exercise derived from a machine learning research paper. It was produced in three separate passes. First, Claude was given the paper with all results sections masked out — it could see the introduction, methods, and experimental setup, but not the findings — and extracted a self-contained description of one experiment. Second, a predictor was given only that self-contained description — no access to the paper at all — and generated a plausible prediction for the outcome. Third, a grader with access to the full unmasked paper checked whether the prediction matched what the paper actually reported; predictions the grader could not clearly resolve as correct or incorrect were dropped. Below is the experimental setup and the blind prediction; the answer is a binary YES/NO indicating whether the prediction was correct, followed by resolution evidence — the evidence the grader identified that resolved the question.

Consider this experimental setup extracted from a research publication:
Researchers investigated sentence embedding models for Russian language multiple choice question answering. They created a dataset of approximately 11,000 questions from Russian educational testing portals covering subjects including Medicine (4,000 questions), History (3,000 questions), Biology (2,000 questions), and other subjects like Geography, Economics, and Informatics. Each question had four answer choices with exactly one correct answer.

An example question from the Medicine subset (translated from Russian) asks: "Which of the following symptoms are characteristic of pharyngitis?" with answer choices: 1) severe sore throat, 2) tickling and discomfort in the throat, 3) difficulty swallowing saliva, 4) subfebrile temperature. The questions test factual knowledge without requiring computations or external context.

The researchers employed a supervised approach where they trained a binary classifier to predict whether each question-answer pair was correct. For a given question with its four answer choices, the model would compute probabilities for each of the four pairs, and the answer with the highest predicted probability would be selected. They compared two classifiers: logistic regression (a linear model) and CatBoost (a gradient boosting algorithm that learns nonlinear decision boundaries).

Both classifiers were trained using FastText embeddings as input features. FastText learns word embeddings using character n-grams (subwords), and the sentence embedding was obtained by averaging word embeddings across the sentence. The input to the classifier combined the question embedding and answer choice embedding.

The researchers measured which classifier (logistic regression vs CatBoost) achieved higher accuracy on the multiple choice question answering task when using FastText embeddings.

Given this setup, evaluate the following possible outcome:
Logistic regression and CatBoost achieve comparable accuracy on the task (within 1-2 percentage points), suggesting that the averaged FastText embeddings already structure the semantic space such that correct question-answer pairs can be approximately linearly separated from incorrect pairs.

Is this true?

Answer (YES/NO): NO